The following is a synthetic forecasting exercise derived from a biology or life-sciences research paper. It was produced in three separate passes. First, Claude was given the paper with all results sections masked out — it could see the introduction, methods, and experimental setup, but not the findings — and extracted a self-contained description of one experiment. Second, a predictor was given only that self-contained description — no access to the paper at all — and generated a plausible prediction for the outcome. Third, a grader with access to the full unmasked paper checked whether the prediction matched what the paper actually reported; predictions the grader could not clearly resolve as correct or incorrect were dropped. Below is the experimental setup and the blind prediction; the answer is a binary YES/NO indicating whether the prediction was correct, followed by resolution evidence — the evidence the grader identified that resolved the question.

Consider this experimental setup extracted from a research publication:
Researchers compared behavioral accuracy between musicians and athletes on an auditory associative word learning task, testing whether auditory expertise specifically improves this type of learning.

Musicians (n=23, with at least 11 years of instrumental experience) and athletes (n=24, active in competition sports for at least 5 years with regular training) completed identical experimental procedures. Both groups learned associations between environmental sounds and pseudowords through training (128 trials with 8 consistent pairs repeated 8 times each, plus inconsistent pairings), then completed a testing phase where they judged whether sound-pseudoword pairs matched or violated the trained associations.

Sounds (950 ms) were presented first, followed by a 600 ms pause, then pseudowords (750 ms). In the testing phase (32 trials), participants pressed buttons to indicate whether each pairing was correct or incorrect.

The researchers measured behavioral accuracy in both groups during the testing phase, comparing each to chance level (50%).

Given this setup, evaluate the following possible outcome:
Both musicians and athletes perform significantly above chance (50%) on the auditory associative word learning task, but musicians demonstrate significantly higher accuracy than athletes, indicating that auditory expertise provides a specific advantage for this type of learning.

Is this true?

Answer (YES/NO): NO